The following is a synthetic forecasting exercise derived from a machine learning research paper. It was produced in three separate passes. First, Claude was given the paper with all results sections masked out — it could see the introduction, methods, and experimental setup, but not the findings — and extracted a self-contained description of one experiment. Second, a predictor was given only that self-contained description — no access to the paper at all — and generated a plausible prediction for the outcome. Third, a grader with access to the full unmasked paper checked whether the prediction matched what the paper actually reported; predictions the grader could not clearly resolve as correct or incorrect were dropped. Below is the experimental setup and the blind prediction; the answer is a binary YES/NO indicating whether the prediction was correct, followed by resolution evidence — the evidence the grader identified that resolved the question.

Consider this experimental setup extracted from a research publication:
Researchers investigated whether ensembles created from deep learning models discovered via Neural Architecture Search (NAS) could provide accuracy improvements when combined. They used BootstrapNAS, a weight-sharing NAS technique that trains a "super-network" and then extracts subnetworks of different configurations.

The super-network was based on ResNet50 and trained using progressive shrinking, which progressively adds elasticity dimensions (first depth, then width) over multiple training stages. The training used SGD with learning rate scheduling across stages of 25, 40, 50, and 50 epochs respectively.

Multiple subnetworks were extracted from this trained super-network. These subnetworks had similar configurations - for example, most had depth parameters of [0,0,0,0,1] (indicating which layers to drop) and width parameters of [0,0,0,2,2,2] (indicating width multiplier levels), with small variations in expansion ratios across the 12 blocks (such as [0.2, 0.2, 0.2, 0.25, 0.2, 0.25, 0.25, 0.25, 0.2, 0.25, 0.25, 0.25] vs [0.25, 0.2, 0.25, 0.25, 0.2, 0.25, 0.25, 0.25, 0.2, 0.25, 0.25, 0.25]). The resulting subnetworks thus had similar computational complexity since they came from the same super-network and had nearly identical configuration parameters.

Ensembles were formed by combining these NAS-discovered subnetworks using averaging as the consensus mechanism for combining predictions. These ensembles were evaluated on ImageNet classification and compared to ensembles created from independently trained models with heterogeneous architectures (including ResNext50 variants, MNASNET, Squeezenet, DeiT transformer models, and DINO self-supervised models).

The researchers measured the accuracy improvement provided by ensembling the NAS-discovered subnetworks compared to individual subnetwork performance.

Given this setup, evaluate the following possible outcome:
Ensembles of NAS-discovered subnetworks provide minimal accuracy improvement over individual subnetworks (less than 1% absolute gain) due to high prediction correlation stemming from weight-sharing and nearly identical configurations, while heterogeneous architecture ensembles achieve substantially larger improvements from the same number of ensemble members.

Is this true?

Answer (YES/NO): YES